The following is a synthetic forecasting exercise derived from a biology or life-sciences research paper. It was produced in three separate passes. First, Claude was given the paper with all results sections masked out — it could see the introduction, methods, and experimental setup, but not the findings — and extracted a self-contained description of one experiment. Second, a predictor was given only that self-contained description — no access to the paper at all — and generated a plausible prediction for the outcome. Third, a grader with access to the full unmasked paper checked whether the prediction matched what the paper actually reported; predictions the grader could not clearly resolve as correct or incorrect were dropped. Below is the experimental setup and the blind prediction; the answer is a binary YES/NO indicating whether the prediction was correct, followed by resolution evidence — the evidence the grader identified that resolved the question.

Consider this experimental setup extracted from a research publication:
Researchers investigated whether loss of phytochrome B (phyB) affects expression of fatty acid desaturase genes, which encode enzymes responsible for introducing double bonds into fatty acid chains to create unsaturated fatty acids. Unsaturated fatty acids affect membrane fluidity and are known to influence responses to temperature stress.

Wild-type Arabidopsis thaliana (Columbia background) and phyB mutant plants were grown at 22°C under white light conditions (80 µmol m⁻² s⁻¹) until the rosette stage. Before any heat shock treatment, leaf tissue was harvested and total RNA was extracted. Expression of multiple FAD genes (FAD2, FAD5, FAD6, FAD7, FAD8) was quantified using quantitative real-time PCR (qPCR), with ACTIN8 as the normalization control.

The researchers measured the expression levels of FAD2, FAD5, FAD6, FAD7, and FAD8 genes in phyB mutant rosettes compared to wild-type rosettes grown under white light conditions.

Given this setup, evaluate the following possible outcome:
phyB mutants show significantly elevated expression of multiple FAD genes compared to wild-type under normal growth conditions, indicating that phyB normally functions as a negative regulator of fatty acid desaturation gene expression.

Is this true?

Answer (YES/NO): NO